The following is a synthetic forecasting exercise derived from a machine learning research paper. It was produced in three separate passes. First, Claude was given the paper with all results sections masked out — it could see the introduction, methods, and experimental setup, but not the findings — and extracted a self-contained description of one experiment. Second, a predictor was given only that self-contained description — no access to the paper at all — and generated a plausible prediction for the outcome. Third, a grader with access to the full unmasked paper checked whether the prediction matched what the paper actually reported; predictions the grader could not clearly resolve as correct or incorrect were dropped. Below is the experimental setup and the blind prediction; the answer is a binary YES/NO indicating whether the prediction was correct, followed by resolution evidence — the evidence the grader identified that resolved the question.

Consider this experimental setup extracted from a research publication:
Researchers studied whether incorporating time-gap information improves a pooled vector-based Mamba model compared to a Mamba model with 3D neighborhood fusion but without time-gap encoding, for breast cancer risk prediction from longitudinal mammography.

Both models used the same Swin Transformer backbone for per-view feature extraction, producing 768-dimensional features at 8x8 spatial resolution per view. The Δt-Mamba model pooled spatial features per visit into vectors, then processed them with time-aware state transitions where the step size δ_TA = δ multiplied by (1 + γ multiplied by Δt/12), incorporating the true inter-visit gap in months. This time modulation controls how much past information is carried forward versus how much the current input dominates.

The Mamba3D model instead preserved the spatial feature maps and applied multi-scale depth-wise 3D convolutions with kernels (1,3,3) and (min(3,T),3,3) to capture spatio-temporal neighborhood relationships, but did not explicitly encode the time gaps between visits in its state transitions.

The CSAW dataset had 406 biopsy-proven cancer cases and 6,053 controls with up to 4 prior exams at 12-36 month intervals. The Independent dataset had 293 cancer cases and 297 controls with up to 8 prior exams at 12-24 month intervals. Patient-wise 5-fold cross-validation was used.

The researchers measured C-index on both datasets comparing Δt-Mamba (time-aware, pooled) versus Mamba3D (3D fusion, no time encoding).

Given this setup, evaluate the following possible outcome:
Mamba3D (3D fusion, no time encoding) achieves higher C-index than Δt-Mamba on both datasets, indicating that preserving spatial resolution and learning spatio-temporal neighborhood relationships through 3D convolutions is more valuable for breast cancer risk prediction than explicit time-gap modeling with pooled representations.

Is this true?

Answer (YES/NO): NO